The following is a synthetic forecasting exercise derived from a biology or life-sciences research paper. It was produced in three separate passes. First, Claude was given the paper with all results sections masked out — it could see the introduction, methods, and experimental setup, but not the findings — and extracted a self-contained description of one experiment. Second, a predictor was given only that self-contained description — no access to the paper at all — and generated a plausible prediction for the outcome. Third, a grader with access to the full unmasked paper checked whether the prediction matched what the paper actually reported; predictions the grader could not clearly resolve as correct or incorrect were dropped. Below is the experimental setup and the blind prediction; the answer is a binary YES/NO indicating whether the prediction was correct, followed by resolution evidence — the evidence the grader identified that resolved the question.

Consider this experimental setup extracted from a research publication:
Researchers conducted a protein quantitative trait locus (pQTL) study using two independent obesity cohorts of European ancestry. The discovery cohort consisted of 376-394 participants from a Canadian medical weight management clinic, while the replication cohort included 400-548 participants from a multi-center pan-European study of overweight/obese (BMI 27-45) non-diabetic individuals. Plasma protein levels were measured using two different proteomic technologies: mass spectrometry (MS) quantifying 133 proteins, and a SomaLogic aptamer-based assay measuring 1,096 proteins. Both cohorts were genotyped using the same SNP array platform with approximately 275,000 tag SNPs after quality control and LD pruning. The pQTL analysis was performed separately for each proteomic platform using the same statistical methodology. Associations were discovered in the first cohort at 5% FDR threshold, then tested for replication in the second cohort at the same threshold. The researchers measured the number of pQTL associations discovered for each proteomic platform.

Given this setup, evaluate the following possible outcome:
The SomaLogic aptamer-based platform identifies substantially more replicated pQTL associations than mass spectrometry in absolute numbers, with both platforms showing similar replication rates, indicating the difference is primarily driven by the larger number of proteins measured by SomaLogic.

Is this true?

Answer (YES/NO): YES